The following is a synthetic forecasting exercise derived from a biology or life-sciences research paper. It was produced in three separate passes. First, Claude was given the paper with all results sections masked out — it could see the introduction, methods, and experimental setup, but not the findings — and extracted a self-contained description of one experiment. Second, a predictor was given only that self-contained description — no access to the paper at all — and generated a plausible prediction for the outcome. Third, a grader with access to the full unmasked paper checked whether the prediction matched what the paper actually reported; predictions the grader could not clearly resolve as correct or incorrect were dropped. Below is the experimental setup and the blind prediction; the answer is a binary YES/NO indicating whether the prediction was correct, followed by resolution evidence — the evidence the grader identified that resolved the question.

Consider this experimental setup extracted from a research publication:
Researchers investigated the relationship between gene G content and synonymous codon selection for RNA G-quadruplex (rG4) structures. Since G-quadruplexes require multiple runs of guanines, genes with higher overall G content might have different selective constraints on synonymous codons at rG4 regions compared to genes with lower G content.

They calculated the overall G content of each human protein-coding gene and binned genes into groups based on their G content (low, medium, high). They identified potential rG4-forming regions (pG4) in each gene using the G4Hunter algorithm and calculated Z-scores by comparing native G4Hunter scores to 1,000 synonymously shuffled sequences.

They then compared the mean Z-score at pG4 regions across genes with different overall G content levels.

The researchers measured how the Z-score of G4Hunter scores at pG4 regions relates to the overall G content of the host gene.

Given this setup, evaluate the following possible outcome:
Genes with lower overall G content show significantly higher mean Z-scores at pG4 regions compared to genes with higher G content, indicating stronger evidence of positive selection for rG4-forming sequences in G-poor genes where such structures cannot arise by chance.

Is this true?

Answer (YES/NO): YES